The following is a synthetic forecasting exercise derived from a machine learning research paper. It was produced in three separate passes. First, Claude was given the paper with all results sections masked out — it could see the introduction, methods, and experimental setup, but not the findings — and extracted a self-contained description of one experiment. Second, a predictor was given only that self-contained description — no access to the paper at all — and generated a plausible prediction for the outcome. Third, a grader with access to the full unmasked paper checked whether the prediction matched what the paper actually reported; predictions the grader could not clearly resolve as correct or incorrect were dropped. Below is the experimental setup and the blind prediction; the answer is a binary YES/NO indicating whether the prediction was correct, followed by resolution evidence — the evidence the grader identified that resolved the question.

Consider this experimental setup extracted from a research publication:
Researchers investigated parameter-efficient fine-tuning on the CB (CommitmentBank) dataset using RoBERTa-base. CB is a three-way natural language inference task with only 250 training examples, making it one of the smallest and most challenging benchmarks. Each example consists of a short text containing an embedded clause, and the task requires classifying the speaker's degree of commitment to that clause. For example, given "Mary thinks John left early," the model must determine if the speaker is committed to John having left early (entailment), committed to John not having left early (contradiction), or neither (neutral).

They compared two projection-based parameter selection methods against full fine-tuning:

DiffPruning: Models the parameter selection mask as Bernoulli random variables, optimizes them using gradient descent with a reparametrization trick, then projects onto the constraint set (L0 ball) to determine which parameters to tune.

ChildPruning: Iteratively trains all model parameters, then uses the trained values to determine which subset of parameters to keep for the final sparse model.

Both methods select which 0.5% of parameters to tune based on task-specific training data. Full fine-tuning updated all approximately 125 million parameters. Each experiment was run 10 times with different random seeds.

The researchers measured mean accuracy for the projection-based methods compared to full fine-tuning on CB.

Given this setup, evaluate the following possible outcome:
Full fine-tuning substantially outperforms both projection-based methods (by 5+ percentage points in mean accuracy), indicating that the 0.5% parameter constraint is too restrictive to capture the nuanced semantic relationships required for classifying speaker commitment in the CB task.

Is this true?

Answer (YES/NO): NO